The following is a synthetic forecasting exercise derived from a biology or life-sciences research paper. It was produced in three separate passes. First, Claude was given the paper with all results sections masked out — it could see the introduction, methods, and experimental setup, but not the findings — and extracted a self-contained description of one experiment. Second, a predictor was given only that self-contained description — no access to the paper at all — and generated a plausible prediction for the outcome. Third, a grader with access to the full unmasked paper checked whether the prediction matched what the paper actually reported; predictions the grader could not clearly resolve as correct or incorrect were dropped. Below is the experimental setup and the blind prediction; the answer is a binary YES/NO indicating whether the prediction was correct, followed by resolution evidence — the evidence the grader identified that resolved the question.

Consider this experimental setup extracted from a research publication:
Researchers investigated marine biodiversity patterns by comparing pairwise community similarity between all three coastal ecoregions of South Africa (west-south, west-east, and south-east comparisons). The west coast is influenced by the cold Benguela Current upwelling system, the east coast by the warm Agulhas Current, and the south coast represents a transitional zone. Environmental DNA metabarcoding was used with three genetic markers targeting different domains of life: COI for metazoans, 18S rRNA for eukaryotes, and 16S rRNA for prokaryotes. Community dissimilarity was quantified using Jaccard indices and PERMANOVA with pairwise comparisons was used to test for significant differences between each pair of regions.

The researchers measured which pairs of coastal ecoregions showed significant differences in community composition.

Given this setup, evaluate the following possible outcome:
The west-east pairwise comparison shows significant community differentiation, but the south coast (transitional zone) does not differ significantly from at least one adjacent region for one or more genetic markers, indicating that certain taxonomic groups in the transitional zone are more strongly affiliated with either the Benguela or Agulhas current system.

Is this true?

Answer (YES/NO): NO